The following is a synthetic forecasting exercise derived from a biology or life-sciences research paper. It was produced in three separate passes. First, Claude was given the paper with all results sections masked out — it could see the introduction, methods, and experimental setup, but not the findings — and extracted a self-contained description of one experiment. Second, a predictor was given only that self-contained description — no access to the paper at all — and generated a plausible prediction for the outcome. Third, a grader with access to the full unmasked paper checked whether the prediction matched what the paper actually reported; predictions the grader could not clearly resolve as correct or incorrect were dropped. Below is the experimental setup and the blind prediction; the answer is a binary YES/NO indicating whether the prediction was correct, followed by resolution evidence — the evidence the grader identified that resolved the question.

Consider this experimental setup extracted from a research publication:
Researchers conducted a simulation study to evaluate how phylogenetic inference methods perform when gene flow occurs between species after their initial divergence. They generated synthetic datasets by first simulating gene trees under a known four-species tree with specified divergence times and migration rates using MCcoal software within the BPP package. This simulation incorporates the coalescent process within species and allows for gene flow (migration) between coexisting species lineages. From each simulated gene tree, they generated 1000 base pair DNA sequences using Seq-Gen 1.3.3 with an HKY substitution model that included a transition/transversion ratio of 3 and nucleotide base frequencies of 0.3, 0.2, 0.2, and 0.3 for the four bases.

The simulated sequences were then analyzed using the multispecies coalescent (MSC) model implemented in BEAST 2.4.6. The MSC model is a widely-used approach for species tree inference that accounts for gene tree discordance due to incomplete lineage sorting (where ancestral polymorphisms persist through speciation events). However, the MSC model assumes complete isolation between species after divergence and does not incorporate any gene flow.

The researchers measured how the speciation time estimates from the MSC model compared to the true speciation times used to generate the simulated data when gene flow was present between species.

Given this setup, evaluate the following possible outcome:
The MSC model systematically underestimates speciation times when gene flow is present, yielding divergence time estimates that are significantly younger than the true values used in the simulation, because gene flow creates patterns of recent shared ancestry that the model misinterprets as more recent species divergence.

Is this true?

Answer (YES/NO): YES